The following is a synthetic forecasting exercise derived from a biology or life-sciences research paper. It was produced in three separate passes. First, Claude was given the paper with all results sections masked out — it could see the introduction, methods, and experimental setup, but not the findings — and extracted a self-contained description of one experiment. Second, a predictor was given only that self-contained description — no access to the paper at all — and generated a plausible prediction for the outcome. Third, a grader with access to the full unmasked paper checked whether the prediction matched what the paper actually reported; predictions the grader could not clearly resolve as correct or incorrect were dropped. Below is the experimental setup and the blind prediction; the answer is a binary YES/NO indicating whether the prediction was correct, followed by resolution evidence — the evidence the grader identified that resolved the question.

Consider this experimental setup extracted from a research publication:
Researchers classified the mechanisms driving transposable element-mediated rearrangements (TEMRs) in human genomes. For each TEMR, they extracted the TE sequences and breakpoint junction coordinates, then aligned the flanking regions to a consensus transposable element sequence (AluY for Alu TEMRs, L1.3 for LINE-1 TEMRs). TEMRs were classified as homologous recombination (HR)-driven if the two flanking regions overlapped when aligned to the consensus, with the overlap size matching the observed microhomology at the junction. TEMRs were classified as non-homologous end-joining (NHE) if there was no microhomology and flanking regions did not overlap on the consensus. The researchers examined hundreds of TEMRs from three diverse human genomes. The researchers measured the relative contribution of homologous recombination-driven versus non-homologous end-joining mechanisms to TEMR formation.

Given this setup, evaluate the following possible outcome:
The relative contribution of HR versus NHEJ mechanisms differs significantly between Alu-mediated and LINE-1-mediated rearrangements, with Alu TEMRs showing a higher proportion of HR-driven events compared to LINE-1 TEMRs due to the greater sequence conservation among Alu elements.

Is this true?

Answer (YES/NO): NO